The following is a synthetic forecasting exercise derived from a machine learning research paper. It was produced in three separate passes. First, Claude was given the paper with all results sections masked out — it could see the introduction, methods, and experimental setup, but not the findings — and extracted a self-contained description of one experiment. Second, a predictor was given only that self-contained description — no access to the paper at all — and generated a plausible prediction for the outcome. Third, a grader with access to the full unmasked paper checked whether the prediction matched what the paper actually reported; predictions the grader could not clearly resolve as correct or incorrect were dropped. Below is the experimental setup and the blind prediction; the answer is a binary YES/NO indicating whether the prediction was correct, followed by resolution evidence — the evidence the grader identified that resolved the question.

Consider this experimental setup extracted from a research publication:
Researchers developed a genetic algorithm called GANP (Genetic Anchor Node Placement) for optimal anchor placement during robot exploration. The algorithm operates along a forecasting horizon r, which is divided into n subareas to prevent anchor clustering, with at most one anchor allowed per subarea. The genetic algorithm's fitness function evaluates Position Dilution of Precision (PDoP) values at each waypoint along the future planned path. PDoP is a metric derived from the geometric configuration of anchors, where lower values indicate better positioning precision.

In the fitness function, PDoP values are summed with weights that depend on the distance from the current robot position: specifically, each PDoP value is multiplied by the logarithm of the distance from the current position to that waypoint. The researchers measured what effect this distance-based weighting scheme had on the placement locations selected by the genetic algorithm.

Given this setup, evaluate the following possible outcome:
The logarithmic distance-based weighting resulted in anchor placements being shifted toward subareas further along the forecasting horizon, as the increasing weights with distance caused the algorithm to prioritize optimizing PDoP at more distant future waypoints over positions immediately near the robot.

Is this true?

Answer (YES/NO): YES